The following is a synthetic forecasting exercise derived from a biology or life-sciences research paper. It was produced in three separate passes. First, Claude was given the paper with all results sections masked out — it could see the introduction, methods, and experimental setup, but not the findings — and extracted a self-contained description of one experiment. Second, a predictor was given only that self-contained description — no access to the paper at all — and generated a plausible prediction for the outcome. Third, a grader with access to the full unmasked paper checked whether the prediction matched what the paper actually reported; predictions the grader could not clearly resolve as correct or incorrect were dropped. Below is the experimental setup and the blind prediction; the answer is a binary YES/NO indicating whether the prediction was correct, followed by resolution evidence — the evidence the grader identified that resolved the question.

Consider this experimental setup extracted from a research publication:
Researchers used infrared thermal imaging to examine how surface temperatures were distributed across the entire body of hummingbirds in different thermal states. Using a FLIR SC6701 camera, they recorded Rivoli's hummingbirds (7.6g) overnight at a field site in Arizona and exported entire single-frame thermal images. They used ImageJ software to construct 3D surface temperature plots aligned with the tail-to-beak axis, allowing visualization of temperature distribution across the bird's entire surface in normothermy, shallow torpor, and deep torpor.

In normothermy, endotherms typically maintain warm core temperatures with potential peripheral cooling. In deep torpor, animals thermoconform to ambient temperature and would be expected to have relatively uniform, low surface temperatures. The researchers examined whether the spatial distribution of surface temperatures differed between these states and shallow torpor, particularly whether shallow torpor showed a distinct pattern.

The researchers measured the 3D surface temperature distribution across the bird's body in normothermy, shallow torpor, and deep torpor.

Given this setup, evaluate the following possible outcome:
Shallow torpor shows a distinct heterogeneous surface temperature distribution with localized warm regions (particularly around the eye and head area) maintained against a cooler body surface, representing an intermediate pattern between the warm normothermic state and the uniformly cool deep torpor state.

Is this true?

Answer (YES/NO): YES